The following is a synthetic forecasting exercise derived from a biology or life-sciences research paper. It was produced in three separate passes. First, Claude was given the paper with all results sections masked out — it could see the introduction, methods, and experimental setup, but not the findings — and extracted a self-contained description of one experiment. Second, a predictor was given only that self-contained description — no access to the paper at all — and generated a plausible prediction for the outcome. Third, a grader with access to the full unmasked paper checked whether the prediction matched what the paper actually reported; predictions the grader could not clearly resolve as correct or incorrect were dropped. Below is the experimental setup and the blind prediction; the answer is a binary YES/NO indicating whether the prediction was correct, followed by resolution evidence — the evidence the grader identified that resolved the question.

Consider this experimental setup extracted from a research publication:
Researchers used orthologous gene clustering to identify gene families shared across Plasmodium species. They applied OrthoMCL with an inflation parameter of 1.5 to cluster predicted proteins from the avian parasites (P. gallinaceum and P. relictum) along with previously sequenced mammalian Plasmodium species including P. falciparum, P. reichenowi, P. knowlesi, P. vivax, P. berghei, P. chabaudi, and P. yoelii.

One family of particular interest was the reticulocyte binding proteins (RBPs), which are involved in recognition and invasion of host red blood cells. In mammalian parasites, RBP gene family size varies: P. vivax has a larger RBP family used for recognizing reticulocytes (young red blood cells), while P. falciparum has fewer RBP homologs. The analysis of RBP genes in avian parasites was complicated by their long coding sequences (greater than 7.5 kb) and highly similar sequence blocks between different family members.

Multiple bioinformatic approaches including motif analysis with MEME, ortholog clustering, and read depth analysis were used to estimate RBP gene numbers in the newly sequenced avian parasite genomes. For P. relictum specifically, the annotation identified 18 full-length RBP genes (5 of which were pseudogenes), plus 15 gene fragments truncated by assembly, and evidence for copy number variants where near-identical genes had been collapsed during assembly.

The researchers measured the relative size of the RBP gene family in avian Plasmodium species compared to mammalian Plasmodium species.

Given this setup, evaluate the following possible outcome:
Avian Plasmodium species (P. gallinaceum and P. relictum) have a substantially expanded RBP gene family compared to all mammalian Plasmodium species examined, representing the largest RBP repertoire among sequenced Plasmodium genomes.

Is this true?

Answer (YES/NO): NO